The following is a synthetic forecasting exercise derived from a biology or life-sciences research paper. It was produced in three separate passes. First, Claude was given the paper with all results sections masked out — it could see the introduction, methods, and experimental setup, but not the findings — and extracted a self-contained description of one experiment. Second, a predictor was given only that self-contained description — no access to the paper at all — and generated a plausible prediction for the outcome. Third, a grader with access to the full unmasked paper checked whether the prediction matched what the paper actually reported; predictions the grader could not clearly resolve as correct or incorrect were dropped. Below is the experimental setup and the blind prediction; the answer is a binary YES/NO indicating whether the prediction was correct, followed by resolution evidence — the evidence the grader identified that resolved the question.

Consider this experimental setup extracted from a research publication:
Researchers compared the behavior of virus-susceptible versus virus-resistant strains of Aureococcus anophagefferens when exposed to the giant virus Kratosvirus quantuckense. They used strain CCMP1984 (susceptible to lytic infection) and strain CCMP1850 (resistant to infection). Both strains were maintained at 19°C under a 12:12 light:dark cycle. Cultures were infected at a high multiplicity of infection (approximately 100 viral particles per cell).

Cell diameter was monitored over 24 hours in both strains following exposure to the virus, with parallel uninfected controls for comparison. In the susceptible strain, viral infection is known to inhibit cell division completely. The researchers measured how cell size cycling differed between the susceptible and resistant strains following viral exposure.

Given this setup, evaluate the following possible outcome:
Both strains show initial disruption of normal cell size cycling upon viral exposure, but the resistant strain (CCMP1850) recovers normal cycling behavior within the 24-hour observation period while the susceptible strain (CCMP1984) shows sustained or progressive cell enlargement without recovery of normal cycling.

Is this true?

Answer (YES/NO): NO